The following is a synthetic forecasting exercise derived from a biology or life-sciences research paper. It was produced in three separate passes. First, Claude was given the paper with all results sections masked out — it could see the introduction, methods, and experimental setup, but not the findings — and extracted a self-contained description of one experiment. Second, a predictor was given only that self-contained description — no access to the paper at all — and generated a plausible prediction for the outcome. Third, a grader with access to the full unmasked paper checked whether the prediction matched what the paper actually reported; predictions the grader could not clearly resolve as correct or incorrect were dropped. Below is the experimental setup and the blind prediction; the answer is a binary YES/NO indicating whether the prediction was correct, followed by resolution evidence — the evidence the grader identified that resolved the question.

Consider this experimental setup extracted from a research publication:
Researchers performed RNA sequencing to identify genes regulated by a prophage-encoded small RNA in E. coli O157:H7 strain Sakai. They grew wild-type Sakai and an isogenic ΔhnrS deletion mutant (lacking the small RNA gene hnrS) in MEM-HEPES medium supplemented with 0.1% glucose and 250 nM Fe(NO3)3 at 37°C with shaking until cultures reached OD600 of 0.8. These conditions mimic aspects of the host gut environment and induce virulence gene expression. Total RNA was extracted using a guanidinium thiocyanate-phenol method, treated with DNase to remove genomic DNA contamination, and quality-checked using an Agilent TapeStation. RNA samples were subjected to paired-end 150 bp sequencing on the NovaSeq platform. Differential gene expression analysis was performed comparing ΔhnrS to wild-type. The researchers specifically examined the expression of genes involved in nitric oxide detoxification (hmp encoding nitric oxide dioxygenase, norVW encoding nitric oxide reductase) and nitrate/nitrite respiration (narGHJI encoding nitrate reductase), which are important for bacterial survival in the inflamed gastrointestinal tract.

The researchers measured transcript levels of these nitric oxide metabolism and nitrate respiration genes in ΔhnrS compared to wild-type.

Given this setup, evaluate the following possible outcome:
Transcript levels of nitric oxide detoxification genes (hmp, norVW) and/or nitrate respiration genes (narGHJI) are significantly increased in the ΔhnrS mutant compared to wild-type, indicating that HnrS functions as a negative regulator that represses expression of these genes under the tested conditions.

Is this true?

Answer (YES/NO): NO